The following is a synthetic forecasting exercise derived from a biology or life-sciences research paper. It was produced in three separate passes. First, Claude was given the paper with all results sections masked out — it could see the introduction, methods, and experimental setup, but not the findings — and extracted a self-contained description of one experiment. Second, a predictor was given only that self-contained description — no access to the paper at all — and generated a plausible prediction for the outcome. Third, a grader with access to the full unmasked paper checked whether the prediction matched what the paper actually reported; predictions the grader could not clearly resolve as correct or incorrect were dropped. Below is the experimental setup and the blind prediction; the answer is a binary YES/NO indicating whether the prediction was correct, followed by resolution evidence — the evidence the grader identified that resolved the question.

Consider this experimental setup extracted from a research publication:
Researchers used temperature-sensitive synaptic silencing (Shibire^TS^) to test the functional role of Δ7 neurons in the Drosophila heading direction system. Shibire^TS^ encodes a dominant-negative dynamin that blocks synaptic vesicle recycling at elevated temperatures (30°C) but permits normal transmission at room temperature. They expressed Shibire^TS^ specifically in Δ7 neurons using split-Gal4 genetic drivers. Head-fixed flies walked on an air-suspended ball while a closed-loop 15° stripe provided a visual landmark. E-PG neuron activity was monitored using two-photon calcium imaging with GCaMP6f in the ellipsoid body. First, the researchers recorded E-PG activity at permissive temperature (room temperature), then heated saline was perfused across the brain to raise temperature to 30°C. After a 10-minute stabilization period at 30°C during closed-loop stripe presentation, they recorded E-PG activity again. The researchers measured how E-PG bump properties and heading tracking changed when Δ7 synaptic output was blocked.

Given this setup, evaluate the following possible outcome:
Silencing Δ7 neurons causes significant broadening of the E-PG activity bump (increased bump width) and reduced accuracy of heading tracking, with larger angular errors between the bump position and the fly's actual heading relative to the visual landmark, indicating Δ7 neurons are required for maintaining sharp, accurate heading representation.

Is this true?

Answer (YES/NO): NO